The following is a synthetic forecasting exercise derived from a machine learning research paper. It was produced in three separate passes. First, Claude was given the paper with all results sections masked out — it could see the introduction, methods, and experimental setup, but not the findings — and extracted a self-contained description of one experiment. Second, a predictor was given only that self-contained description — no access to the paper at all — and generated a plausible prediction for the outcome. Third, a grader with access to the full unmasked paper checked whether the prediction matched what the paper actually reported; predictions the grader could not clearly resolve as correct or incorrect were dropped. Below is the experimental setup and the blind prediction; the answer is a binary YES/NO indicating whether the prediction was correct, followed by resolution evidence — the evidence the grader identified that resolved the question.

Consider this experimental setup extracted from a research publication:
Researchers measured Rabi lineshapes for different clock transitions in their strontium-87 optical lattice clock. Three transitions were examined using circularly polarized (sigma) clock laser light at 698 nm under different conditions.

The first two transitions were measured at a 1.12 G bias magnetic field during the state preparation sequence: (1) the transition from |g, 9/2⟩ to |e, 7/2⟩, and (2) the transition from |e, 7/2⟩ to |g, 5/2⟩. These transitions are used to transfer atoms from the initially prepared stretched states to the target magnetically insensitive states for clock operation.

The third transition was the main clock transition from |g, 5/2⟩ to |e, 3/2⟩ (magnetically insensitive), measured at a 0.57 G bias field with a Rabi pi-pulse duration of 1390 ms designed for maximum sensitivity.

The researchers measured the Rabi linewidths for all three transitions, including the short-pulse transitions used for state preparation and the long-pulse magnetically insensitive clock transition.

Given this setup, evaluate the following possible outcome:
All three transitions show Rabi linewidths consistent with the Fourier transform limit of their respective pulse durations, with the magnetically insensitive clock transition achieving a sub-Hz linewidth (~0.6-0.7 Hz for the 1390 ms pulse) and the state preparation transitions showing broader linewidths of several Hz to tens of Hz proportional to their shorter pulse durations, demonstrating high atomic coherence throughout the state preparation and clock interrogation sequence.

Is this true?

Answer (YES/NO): YES